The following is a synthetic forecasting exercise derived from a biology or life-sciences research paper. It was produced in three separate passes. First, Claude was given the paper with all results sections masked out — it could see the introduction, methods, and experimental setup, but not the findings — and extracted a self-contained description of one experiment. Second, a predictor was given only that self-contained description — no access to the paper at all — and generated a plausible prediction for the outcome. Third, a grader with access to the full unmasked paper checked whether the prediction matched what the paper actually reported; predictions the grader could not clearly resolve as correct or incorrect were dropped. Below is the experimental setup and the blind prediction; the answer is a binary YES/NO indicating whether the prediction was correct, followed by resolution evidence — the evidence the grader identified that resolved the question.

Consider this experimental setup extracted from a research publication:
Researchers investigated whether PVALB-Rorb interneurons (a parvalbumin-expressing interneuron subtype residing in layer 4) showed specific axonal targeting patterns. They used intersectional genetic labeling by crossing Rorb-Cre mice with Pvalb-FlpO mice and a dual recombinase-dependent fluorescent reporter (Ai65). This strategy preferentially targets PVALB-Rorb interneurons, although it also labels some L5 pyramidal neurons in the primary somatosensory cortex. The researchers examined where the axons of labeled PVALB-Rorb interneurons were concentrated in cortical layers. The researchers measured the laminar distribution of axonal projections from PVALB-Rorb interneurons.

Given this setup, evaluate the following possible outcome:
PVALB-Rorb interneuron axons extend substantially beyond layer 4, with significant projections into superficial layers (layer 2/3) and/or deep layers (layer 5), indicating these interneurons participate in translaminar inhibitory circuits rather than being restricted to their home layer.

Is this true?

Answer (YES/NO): NO